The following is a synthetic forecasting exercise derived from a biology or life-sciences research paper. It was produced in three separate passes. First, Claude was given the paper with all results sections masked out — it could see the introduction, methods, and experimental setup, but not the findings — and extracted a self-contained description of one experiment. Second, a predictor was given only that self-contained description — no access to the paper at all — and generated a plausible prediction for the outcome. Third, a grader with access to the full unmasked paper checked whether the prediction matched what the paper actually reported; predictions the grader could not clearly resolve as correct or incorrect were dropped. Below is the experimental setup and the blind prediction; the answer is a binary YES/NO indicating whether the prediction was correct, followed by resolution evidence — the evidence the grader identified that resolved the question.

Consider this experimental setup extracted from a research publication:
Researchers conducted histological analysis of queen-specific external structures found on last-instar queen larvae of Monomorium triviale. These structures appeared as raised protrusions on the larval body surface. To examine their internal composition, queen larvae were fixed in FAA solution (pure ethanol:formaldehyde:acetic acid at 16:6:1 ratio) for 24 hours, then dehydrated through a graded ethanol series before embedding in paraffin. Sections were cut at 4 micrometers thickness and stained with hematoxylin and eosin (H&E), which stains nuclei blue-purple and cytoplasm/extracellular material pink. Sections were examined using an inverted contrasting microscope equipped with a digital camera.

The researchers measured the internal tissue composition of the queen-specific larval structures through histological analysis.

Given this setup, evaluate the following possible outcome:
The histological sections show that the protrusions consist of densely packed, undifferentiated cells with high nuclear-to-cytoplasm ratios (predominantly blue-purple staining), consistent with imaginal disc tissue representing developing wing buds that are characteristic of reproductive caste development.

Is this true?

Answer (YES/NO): NO